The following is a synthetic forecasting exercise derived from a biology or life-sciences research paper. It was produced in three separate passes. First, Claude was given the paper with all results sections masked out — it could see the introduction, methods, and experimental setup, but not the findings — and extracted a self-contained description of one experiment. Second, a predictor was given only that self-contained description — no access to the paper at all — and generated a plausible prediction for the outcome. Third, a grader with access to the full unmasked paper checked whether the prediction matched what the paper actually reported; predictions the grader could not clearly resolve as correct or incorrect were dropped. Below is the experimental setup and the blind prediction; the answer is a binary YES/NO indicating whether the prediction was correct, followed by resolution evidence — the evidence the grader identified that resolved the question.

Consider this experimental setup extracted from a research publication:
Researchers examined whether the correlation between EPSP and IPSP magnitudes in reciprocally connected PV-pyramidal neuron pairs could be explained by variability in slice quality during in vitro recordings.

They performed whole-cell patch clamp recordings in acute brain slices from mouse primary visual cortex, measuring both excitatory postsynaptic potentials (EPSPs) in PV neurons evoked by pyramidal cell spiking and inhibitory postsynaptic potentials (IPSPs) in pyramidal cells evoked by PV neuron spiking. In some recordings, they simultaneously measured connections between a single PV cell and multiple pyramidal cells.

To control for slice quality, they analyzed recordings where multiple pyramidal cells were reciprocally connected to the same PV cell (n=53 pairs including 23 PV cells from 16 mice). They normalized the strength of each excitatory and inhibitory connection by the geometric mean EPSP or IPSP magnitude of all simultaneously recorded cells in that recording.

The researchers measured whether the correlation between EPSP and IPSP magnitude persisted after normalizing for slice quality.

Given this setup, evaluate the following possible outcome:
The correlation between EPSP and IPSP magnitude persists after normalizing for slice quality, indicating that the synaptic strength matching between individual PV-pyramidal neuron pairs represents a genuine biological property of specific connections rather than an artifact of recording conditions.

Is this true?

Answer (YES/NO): YES